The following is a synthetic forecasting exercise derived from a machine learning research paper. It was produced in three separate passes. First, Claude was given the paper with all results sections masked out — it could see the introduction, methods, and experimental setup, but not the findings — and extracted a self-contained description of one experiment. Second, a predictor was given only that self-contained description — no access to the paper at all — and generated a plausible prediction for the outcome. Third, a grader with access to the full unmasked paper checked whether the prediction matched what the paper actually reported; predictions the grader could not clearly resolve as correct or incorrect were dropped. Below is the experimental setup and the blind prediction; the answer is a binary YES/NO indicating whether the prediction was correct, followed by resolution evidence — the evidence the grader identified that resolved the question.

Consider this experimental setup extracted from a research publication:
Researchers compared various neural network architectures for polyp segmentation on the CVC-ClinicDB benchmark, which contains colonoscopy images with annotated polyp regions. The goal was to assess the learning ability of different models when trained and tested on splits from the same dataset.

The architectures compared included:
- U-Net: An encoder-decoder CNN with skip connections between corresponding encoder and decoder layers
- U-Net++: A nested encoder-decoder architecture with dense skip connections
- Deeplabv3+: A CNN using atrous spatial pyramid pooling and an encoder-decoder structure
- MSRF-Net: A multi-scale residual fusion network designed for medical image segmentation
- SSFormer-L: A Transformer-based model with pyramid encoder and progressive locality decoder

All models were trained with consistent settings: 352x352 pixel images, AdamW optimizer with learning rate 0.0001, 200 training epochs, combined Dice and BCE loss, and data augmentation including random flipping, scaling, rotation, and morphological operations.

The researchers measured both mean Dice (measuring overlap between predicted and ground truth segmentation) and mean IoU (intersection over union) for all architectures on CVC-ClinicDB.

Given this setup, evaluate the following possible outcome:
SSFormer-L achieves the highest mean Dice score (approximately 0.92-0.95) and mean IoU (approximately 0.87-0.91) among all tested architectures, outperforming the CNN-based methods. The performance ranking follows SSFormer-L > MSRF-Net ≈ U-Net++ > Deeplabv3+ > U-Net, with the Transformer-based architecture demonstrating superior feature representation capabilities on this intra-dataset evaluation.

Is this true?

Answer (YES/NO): NO